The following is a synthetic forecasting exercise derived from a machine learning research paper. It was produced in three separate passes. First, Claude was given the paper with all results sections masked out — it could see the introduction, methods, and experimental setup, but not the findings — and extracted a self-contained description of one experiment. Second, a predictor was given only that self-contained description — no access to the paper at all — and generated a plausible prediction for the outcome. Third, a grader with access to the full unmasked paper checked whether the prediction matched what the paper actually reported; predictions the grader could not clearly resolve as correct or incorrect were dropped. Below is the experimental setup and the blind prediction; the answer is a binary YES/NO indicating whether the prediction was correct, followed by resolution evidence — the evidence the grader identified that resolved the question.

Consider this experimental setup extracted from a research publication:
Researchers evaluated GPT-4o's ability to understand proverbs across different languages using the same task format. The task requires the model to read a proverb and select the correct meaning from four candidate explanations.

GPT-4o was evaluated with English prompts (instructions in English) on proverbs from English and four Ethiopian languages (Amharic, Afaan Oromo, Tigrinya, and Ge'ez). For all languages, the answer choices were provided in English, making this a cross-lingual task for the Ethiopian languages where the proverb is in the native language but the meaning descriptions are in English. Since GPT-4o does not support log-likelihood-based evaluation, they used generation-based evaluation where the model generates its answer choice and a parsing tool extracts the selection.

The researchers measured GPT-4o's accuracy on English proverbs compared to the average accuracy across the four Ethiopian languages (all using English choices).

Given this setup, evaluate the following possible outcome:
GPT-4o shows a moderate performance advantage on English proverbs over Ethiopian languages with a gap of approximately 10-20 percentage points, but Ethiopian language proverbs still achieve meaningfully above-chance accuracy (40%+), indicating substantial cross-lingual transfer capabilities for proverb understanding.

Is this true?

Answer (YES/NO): NO